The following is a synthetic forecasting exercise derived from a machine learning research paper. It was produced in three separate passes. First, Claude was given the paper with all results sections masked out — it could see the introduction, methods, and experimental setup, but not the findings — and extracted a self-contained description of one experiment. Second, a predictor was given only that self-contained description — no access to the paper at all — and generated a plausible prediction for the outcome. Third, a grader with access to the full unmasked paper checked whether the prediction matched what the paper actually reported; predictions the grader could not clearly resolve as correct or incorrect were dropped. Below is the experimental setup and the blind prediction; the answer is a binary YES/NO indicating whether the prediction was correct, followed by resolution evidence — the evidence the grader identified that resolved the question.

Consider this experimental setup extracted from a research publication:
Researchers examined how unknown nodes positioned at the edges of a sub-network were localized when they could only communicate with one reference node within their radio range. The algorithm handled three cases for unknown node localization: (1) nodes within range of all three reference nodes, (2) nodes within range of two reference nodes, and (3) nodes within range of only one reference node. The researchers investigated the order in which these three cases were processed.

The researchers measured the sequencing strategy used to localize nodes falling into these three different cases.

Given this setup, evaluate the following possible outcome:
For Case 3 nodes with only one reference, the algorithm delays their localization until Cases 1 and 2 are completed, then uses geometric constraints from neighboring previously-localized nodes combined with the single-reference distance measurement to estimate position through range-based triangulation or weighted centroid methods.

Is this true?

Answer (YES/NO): NO